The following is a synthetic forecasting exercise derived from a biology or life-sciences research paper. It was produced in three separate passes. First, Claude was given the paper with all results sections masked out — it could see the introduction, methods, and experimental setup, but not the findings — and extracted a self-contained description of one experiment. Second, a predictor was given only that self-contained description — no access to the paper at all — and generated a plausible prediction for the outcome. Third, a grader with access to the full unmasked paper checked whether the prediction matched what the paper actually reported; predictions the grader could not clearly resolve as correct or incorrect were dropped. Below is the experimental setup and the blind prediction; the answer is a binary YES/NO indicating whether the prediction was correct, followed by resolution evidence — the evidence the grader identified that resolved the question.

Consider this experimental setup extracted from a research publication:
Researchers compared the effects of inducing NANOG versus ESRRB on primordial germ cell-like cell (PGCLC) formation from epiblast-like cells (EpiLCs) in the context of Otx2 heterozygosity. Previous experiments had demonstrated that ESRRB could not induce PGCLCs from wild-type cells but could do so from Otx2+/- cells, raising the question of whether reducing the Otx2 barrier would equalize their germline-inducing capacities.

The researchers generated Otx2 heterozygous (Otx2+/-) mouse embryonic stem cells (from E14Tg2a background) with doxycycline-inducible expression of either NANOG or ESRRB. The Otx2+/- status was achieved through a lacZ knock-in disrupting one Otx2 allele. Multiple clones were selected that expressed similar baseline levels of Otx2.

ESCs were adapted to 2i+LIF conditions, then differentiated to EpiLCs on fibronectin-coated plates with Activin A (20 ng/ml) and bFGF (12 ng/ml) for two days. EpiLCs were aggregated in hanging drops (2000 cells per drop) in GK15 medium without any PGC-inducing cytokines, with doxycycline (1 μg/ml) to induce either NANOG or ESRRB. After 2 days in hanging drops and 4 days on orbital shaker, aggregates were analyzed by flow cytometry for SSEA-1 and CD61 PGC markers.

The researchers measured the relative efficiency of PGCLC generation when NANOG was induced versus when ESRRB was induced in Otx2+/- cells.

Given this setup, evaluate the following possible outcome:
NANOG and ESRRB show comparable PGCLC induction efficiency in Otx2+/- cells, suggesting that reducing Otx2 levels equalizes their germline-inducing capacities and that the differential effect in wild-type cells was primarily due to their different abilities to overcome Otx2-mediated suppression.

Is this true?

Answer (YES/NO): YES